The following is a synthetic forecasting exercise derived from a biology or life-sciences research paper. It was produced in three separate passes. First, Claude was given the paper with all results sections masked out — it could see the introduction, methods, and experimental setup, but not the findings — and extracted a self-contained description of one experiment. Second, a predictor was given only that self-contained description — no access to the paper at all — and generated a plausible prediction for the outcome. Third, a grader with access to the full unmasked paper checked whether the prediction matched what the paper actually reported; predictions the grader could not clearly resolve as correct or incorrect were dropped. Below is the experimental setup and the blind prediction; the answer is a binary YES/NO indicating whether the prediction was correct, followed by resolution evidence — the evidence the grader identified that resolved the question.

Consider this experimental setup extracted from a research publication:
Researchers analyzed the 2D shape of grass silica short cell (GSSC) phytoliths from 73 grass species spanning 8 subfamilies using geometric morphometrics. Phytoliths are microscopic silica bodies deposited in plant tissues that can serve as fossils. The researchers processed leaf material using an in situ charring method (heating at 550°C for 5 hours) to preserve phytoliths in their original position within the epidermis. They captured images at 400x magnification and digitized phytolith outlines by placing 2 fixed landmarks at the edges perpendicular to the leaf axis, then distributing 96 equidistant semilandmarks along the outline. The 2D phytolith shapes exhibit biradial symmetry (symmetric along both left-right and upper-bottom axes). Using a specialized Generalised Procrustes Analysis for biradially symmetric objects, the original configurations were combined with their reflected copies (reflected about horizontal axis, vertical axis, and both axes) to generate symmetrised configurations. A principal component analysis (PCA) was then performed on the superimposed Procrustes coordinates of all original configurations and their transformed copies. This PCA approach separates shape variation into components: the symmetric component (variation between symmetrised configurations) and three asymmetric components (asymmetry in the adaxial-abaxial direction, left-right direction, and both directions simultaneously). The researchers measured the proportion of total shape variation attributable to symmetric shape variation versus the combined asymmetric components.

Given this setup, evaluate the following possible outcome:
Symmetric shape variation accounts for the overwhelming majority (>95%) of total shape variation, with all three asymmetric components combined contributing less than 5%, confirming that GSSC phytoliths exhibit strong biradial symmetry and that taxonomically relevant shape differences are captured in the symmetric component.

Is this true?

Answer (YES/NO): NO